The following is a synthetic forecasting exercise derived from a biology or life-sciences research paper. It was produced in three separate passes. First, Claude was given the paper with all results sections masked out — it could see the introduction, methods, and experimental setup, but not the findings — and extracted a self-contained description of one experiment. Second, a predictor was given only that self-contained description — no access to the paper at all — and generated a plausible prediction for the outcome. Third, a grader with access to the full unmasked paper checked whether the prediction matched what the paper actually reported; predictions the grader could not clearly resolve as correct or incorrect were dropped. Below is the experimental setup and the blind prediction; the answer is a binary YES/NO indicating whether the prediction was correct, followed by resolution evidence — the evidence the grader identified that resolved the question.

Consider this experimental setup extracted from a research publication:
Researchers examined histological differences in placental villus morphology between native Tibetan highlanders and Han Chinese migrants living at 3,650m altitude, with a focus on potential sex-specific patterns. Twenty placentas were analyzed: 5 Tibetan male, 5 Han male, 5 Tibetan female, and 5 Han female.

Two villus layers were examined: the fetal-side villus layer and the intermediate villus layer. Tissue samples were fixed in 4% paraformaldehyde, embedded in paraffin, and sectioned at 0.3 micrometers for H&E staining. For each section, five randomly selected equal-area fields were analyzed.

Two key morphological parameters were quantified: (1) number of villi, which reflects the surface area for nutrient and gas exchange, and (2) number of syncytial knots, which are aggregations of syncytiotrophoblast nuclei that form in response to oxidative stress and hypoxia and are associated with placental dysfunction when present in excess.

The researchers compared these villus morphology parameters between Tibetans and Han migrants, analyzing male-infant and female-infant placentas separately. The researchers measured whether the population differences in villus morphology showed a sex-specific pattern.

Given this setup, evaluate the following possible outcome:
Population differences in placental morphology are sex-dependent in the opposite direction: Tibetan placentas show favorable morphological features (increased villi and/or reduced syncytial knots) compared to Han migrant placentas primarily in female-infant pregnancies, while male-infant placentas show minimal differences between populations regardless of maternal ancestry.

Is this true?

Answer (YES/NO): NO